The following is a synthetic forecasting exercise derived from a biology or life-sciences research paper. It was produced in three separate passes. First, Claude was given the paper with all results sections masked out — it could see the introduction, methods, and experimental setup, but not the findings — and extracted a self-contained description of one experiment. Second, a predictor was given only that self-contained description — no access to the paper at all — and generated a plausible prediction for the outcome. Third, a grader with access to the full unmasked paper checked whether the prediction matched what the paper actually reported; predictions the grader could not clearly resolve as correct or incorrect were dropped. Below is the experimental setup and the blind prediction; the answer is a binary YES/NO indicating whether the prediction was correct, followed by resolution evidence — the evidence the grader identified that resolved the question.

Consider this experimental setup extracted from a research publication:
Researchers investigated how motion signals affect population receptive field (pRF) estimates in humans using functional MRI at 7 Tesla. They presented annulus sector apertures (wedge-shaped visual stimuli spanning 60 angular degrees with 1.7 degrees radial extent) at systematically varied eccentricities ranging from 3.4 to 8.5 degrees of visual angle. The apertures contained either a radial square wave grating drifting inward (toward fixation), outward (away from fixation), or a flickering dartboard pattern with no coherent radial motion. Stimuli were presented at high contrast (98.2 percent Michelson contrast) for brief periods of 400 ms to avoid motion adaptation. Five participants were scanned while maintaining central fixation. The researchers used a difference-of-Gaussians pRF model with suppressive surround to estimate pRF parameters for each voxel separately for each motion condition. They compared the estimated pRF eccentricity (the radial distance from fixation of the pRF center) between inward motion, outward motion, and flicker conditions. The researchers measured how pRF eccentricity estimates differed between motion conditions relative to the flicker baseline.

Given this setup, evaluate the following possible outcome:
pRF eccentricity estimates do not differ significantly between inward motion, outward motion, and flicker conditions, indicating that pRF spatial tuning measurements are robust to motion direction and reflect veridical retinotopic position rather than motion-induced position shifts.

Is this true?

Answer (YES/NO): NO